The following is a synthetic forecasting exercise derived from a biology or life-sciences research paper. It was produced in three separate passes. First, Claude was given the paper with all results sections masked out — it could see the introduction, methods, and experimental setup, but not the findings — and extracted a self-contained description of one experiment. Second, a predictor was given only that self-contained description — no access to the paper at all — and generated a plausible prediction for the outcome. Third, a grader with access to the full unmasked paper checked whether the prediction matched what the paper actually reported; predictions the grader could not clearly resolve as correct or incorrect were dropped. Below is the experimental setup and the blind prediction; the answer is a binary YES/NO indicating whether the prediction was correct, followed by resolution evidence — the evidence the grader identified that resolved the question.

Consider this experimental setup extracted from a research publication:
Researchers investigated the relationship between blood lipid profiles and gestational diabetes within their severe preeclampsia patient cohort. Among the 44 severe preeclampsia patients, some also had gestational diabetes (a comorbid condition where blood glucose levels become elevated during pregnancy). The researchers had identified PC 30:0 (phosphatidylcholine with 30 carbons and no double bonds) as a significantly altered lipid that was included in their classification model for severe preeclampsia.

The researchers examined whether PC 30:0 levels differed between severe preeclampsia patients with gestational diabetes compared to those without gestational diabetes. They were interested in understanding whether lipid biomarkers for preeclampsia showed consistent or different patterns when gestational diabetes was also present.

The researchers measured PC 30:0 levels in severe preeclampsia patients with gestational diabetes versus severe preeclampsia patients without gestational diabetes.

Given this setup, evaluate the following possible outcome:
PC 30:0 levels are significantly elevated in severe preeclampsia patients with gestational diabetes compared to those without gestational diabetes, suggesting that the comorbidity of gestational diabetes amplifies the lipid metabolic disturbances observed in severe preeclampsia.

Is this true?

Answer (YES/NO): NO